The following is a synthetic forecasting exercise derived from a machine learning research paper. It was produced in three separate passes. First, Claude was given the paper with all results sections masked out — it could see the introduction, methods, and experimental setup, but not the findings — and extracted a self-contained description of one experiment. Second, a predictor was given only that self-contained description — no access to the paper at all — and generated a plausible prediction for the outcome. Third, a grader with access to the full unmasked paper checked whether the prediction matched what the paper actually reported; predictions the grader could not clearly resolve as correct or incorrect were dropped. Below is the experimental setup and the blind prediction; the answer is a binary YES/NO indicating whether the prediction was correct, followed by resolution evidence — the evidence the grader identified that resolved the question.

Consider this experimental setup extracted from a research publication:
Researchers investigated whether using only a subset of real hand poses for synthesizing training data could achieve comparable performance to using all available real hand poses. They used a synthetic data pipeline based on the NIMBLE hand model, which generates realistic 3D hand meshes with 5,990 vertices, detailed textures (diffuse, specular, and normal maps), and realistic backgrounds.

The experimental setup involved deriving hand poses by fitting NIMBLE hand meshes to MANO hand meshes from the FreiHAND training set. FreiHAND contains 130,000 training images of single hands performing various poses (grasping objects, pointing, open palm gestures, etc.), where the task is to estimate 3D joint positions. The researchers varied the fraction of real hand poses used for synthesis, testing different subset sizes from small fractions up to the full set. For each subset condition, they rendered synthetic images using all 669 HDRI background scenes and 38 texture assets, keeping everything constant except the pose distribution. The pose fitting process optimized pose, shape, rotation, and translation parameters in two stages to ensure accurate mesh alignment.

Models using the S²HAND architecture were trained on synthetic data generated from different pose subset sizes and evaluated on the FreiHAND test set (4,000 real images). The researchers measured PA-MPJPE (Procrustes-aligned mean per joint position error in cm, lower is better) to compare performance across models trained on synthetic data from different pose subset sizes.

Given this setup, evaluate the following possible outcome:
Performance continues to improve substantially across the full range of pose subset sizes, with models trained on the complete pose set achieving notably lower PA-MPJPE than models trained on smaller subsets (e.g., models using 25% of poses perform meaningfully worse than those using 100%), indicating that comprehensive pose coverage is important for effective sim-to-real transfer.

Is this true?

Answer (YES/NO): NO